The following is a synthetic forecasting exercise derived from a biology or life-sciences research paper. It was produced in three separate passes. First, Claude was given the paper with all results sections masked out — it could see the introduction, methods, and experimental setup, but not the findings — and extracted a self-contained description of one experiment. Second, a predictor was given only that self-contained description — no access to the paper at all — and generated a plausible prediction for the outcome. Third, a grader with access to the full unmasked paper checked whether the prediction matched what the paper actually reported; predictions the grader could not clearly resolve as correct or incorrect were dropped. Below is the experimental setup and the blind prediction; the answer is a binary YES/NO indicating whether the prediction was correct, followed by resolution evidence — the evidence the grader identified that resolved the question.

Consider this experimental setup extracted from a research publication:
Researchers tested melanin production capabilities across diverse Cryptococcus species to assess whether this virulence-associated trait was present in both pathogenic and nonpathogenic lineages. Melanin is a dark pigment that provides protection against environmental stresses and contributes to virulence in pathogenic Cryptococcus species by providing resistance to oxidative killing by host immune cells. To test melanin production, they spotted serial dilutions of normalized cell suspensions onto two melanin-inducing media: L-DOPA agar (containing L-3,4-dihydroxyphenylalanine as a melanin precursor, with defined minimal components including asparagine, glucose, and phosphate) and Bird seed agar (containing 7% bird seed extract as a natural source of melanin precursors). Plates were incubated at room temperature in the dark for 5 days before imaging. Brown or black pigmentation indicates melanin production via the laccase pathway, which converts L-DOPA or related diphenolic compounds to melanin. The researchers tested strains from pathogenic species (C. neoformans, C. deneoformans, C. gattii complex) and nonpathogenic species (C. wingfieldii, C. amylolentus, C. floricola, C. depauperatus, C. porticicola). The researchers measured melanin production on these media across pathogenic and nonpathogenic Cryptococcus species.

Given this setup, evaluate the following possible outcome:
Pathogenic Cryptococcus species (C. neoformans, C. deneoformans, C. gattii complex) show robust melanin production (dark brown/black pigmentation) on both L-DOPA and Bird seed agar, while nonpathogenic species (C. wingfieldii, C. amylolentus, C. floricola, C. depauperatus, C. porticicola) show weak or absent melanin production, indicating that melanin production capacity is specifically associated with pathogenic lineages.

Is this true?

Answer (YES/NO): YES